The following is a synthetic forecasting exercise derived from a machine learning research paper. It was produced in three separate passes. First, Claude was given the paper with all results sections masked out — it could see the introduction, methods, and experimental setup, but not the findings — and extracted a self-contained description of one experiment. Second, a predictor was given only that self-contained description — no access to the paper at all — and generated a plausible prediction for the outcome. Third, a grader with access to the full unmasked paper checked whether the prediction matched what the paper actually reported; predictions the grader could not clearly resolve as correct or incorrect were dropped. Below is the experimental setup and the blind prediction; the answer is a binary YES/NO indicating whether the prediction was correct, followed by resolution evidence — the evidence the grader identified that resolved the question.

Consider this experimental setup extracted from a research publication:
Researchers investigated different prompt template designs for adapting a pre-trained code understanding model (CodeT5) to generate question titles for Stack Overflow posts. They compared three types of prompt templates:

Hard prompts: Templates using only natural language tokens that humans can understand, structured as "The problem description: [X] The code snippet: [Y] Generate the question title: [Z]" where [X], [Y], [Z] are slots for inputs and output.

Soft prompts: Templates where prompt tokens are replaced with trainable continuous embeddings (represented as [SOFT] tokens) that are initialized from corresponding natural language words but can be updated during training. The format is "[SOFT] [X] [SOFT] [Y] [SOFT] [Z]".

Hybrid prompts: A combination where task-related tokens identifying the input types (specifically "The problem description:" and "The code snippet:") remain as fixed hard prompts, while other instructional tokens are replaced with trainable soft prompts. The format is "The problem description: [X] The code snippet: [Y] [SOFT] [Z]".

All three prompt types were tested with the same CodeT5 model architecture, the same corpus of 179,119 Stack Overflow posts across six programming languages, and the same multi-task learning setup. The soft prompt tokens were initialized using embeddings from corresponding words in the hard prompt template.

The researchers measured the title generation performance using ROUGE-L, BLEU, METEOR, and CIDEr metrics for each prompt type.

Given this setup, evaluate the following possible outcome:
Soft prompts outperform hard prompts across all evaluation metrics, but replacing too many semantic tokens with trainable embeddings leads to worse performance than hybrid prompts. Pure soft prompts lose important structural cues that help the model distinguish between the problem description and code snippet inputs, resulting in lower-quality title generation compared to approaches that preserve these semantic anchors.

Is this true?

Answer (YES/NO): NO